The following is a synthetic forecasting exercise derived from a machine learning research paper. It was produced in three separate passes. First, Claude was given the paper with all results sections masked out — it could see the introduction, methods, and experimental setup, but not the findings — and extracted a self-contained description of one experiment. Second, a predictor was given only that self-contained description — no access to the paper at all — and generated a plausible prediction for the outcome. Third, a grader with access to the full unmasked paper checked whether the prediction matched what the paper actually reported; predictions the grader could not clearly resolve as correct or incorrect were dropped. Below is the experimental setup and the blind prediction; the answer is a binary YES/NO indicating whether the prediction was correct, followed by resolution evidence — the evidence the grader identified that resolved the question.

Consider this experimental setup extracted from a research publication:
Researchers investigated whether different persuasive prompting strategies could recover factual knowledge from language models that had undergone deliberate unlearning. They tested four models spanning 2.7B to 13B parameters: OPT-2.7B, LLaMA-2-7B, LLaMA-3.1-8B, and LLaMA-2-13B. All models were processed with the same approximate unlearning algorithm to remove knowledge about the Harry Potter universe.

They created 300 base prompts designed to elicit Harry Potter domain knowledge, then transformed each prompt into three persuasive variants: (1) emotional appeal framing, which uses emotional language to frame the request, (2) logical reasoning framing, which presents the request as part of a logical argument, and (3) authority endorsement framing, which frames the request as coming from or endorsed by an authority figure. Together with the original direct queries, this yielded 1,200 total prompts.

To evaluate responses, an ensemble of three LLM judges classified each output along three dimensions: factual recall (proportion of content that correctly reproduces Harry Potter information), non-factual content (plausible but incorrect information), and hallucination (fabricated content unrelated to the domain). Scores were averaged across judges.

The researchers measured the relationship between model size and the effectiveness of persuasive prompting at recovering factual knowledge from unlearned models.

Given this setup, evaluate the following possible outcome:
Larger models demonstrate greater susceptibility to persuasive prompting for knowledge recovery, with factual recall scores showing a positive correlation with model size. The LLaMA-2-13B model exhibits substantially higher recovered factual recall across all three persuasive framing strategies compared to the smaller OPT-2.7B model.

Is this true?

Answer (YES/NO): NO